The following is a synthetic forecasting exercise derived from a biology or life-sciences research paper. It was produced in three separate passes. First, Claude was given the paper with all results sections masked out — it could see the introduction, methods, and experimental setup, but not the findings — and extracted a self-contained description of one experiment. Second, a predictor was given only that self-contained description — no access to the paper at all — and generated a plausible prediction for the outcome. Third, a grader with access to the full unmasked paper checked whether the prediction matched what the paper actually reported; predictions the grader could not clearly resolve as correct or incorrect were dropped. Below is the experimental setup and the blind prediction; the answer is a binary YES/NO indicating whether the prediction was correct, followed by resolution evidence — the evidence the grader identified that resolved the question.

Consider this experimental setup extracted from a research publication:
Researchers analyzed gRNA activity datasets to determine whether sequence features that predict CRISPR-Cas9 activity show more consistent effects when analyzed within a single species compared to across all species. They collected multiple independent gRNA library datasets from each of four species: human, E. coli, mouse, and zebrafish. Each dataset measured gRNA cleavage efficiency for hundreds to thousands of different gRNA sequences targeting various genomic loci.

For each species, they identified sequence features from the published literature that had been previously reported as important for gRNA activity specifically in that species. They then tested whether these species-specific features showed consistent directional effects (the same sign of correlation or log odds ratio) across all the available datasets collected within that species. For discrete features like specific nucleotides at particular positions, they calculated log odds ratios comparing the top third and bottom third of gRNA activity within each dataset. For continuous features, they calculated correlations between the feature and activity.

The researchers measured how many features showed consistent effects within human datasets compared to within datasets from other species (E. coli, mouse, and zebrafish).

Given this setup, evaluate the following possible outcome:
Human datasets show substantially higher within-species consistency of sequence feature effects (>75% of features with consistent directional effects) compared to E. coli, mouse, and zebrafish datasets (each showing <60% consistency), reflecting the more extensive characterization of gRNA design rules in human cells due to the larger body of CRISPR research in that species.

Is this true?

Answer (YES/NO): NO